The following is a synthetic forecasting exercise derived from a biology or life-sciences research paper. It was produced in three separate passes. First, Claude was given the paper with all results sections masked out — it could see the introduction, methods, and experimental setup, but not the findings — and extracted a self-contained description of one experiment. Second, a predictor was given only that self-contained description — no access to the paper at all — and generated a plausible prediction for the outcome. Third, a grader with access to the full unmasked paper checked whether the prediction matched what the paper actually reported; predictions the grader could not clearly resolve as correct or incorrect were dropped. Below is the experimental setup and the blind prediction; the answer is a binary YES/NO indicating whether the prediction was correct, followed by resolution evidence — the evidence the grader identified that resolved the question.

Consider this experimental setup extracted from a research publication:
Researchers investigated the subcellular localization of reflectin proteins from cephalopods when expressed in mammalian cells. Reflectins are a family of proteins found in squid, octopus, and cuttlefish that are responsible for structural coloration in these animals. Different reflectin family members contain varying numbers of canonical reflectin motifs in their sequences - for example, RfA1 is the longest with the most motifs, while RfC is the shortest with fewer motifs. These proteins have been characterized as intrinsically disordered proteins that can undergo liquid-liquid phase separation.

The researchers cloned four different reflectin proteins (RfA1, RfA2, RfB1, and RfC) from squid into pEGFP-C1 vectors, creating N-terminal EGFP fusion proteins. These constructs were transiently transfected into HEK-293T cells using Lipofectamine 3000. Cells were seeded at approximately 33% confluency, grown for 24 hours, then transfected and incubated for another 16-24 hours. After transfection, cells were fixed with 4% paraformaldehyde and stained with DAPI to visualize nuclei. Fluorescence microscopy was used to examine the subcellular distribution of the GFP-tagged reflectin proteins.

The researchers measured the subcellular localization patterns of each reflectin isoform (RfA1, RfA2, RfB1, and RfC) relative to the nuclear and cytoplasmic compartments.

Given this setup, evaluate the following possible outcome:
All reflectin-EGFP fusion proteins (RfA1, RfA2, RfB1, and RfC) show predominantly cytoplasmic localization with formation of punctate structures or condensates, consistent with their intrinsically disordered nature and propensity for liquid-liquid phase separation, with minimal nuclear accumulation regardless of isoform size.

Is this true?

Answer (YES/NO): NO